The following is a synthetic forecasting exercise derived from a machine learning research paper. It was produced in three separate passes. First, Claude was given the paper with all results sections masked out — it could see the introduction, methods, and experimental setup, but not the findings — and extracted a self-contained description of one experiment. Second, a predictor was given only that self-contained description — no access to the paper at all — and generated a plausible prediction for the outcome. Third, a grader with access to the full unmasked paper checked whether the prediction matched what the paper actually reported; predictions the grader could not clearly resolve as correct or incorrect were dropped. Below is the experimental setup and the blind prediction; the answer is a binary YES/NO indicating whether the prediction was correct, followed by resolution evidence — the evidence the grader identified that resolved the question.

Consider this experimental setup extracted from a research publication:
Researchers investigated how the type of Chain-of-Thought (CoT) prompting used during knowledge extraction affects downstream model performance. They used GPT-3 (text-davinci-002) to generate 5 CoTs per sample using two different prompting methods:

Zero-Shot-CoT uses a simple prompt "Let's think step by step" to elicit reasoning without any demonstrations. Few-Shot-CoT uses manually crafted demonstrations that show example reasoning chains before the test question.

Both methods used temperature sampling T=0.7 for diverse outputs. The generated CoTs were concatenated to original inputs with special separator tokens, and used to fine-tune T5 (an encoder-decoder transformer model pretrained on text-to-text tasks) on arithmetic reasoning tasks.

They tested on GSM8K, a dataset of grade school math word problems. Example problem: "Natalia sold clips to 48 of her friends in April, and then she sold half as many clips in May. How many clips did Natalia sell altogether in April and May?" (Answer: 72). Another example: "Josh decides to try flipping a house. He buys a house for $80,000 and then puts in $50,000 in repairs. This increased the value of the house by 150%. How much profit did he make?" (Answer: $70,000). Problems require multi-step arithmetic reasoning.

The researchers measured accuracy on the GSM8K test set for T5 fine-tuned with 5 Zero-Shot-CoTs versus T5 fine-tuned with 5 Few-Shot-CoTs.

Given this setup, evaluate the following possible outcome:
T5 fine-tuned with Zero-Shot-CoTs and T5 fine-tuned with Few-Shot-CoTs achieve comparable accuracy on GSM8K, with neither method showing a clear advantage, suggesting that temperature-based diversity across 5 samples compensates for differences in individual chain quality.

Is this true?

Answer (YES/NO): NO